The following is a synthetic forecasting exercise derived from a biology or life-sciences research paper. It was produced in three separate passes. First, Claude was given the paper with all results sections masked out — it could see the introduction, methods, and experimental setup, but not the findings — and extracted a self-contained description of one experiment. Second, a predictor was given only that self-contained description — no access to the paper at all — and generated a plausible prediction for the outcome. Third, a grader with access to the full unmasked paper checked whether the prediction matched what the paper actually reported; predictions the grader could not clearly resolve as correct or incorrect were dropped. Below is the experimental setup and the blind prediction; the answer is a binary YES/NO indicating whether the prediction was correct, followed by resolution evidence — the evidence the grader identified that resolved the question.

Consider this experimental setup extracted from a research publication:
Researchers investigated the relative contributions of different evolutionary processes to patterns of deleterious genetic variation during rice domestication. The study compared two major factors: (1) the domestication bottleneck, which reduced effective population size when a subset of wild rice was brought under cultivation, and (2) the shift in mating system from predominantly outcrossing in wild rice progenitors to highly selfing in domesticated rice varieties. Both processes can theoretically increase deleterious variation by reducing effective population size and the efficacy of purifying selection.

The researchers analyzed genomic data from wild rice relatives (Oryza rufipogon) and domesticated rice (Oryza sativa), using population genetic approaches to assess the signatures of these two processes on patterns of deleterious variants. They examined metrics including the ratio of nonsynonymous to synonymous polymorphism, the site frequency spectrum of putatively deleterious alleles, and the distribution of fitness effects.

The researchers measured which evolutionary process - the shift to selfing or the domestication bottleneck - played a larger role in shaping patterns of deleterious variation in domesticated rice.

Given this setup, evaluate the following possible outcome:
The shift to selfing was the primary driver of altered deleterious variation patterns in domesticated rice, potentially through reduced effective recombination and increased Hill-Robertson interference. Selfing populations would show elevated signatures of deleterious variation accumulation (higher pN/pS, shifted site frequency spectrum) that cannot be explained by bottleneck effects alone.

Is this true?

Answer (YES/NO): YES